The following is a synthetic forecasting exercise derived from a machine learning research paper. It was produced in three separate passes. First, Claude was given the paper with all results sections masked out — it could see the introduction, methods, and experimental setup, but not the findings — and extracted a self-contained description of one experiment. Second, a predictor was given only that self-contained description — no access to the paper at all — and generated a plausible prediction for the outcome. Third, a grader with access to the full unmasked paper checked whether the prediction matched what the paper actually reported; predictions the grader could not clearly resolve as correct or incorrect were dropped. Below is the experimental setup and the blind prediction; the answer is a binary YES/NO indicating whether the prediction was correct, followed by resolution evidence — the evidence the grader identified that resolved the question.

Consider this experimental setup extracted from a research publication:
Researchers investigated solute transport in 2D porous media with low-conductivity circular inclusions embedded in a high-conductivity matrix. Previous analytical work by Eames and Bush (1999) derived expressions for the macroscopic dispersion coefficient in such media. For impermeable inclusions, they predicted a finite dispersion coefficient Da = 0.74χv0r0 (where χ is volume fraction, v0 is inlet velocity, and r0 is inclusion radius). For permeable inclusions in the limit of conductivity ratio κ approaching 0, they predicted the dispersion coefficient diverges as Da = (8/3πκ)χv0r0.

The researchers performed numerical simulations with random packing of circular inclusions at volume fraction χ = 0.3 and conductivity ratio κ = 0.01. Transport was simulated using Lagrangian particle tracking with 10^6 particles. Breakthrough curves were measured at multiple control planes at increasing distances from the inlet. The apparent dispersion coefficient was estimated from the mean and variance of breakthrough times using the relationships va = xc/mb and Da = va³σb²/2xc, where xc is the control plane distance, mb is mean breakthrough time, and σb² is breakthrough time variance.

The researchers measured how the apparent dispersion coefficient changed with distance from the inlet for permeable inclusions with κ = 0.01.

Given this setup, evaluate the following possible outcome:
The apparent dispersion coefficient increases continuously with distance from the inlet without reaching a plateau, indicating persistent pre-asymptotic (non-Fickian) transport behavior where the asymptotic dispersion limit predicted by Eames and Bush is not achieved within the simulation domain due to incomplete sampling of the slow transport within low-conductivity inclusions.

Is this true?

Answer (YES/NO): NO